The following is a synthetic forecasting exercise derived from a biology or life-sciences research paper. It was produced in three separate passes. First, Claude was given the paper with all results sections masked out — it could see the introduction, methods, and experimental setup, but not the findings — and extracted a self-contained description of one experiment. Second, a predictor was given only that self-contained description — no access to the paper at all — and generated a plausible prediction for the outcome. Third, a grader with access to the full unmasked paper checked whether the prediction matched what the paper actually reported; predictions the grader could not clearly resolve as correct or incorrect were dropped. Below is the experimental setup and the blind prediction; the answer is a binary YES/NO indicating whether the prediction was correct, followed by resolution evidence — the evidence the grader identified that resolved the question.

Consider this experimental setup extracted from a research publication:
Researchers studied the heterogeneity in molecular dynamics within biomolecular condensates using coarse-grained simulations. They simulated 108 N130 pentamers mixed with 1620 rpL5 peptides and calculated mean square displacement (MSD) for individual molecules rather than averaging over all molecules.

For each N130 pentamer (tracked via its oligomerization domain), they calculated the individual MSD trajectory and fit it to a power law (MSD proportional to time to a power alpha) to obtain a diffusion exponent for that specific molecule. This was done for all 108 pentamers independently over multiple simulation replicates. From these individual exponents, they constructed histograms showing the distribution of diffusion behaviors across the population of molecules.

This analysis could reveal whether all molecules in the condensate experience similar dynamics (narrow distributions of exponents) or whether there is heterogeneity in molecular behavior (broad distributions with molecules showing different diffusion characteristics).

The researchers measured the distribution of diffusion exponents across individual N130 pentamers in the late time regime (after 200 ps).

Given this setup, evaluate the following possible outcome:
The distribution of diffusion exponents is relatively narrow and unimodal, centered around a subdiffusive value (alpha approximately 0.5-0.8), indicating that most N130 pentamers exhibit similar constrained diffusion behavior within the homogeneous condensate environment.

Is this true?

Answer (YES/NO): NO